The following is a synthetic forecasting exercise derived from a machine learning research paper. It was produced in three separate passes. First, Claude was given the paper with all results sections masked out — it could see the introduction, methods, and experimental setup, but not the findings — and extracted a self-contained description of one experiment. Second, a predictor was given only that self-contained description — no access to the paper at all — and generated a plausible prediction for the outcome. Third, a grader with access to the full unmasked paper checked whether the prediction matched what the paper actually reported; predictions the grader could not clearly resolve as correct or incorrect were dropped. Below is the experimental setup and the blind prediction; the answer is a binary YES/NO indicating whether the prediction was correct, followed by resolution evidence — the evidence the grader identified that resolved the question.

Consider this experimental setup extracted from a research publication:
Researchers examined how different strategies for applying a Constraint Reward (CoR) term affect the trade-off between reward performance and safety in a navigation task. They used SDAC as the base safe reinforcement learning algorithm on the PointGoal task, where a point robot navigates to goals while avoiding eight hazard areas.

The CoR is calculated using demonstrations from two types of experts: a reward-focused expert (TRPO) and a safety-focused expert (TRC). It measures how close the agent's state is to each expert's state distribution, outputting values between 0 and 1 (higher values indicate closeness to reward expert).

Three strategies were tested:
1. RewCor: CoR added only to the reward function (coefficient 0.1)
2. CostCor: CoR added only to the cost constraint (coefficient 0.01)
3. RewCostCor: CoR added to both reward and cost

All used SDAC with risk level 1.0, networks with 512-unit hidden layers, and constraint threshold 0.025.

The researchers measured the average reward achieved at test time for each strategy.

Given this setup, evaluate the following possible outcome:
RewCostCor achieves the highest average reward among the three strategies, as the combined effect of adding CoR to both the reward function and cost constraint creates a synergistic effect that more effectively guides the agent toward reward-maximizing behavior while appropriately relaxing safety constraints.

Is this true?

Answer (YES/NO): NO